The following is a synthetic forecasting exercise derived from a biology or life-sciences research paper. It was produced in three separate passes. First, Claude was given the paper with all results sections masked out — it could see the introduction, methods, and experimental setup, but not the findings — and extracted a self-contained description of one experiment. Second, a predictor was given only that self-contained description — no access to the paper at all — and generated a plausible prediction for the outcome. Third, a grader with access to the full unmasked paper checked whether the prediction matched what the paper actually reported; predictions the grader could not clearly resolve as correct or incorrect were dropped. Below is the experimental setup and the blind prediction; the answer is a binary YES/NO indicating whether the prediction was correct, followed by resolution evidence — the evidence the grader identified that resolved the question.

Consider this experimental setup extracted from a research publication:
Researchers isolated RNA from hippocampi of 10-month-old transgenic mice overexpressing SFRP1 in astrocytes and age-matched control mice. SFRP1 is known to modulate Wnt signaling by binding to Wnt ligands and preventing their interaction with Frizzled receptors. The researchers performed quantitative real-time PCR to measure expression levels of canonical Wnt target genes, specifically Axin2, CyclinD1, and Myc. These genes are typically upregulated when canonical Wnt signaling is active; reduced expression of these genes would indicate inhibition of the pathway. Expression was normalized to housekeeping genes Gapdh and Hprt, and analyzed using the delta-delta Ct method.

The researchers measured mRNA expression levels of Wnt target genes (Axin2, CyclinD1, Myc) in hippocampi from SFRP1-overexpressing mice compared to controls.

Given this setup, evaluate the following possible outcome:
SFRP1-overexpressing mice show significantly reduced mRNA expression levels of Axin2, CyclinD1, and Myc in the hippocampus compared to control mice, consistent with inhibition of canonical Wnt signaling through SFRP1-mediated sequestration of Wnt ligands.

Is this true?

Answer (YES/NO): NO